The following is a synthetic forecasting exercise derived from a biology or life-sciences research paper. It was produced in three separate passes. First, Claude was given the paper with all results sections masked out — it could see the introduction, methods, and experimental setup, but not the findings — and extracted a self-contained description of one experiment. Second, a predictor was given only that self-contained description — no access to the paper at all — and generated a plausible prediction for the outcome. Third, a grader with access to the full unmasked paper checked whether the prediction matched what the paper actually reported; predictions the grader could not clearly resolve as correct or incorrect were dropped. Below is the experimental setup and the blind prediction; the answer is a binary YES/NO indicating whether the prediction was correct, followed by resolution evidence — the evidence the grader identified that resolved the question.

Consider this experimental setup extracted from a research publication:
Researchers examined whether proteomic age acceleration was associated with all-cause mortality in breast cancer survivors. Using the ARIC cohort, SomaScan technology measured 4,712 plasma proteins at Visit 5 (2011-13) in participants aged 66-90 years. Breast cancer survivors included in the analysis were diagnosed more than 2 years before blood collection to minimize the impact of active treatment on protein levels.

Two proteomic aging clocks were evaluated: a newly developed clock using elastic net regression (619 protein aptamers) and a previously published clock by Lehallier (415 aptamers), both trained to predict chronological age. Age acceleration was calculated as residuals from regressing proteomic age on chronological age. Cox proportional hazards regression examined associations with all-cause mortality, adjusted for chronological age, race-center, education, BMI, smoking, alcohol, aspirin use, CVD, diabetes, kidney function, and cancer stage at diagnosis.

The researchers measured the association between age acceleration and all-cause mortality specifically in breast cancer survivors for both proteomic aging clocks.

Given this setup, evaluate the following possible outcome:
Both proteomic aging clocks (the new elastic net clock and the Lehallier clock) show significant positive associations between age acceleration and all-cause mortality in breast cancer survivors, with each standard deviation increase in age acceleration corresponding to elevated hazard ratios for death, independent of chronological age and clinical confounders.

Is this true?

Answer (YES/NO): YES